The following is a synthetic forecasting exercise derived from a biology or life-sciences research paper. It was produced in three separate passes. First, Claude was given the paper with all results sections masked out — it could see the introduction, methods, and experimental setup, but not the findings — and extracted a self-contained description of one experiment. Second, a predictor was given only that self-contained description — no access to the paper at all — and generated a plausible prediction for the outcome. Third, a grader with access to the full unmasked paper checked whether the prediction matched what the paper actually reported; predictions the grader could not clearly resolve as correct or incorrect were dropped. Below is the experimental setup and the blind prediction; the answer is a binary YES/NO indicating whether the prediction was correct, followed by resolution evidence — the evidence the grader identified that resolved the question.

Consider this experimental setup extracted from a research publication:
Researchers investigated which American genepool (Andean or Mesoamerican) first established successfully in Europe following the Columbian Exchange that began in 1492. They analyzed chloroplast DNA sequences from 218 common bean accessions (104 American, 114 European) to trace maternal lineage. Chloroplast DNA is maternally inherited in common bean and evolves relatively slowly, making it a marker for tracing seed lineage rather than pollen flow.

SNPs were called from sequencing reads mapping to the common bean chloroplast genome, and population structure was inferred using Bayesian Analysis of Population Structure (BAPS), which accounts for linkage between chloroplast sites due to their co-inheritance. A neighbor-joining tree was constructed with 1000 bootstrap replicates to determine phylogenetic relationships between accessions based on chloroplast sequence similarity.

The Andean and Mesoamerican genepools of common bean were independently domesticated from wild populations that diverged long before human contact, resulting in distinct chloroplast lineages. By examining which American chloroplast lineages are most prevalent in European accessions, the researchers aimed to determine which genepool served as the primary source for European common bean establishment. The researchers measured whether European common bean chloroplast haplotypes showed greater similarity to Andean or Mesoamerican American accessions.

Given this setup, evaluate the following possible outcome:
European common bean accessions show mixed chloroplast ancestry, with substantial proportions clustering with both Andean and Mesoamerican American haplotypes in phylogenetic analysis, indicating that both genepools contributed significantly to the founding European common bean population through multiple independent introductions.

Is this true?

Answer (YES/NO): NO